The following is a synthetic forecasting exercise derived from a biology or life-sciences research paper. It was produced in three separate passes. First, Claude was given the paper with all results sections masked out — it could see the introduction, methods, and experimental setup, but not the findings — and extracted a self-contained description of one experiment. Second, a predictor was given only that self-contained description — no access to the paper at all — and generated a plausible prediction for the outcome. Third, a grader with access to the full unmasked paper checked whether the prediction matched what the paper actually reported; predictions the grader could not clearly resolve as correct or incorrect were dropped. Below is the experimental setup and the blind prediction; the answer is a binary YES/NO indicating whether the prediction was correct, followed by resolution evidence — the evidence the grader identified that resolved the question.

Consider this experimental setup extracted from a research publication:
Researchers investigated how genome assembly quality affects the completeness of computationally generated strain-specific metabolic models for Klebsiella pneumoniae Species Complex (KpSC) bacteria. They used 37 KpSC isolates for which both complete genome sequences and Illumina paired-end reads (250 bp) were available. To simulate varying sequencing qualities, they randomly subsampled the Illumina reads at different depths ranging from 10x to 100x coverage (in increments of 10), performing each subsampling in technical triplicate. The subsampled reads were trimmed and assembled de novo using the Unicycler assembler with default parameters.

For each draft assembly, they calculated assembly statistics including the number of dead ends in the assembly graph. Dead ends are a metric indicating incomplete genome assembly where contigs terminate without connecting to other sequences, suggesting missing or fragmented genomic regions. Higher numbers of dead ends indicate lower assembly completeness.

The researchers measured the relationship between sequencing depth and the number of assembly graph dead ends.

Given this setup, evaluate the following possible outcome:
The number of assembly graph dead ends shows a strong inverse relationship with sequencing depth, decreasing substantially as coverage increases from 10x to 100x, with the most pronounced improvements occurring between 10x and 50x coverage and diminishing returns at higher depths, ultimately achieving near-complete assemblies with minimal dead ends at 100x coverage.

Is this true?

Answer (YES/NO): NO